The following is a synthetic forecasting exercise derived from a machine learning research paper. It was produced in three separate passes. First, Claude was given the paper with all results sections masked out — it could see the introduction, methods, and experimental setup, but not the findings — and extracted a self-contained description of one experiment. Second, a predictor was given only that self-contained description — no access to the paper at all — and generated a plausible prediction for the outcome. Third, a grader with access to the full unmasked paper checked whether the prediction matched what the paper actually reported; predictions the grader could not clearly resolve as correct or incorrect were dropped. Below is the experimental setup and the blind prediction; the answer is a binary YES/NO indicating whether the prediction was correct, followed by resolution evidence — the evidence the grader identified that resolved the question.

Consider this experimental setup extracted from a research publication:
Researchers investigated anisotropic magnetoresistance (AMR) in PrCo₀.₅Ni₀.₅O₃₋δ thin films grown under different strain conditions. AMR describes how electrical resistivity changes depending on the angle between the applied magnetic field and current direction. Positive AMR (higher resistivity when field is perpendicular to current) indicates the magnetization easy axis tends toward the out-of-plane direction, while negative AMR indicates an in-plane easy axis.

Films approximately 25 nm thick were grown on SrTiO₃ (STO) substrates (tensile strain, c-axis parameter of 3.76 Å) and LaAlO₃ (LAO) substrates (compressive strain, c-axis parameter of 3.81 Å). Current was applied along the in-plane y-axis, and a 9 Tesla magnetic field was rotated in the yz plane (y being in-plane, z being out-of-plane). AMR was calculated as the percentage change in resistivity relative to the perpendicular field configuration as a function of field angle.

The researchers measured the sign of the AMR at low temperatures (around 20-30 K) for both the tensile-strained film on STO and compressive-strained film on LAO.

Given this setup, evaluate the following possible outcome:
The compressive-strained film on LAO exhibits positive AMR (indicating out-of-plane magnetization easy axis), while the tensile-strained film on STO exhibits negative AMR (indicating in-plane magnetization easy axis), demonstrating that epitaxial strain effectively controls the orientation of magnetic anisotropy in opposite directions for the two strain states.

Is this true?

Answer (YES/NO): YES